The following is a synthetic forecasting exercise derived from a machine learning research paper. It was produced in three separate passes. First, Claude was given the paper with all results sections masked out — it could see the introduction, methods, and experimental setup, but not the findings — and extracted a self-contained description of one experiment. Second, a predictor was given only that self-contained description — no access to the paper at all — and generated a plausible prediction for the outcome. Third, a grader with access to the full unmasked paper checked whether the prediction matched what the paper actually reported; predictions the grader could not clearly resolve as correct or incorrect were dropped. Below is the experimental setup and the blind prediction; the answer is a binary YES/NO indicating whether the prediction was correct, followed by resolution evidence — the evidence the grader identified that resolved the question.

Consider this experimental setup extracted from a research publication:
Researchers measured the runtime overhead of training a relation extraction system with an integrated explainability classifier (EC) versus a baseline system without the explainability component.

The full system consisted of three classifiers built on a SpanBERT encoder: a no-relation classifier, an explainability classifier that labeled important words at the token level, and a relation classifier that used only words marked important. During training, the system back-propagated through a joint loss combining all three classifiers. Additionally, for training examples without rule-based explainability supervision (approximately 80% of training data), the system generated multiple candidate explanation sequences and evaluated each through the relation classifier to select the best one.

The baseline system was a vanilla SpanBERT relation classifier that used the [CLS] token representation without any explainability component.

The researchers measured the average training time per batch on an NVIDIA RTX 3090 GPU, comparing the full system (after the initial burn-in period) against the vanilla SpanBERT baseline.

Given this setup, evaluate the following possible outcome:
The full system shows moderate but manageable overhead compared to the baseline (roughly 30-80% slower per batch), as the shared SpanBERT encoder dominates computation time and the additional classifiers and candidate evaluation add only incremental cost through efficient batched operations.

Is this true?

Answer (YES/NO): NO